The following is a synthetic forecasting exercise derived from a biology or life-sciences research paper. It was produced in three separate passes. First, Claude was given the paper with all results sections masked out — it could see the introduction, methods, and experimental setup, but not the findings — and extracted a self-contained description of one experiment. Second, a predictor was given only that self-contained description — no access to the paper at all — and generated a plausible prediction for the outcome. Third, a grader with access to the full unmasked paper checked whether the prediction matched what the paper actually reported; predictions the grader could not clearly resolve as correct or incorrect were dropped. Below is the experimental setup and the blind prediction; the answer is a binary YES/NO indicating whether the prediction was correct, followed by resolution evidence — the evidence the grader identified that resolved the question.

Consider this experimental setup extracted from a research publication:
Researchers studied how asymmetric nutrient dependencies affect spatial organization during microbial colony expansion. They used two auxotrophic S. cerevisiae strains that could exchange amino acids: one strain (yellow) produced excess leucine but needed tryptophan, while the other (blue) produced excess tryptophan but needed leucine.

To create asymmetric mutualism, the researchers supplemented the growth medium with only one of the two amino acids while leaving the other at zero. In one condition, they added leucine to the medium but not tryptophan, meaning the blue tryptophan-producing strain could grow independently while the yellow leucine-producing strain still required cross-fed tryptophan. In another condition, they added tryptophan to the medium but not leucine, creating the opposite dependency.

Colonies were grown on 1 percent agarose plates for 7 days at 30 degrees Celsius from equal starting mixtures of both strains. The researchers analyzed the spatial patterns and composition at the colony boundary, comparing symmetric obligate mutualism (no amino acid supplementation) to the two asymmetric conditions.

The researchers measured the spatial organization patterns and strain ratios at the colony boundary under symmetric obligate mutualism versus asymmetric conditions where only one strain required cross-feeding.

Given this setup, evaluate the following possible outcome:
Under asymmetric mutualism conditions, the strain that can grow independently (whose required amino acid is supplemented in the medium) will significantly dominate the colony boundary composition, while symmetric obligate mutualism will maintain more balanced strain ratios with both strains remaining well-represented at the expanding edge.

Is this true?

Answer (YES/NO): YES